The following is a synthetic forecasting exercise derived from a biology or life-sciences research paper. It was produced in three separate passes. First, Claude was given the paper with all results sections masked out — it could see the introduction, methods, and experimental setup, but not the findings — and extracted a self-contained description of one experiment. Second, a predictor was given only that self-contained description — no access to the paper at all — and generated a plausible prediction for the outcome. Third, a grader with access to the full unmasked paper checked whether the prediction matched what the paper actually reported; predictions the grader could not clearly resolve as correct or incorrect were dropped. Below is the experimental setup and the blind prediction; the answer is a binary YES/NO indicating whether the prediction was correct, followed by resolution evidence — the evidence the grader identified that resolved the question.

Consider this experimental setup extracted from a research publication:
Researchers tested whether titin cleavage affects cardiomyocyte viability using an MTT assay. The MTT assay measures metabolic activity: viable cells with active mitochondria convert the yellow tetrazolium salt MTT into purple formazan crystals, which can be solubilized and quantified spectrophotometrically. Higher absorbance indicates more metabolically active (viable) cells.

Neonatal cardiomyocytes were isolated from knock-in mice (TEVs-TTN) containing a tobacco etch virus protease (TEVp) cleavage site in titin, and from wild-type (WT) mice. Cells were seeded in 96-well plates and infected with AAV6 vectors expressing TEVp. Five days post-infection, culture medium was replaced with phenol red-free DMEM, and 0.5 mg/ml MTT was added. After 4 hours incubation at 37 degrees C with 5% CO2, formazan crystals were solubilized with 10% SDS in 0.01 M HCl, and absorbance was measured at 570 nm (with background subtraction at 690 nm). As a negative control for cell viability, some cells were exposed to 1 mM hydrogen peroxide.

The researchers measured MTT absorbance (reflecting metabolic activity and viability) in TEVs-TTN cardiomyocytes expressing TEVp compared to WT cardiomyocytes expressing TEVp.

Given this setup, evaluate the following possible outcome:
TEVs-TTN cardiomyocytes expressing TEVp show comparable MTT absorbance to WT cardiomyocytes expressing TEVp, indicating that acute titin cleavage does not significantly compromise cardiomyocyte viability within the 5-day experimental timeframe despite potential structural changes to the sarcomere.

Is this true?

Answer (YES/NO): YES